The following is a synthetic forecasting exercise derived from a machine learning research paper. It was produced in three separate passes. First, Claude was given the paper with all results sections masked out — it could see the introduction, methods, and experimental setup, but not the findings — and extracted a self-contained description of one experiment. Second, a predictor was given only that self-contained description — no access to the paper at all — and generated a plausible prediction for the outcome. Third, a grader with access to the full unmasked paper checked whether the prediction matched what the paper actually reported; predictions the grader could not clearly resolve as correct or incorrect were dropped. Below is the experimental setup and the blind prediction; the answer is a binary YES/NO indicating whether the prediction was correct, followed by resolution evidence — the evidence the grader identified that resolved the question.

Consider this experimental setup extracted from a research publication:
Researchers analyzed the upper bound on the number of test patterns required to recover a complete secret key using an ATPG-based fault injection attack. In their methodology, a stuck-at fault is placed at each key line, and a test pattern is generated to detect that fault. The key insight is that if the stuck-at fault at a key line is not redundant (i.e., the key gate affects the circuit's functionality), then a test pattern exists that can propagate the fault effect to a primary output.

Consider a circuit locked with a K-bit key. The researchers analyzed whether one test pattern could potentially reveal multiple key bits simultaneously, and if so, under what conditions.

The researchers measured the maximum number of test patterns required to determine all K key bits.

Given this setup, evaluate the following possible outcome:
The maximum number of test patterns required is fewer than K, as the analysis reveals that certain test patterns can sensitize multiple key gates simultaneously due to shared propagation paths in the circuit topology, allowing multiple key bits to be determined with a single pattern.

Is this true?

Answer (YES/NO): NO